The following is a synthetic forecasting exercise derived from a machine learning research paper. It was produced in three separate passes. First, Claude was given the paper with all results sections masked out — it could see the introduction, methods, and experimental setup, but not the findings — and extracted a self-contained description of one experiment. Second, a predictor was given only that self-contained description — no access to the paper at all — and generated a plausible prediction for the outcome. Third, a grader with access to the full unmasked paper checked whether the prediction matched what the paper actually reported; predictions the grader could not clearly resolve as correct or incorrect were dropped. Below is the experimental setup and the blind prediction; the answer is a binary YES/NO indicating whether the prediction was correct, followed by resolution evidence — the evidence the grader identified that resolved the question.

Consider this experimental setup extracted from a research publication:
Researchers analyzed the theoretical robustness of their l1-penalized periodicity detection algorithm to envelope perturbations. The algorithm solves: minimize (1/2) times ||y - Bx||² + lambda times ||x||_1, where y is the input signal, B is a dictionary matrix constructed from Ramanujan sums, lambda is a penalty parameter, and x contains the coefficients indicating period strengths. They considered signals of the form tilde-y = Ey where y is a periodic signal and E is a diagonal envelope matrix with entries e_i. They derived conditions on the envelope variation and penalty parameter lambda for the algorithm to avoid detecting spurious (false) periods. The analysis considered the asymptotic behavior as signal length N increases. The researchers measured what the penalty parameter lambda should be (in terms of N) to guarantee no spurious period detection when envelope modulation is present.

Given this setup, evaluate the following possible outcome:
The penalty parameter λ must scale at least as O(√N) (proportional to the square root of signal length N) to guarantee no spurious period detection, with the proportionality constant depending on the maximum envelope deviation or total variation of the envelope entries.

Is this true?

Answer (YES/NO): NO